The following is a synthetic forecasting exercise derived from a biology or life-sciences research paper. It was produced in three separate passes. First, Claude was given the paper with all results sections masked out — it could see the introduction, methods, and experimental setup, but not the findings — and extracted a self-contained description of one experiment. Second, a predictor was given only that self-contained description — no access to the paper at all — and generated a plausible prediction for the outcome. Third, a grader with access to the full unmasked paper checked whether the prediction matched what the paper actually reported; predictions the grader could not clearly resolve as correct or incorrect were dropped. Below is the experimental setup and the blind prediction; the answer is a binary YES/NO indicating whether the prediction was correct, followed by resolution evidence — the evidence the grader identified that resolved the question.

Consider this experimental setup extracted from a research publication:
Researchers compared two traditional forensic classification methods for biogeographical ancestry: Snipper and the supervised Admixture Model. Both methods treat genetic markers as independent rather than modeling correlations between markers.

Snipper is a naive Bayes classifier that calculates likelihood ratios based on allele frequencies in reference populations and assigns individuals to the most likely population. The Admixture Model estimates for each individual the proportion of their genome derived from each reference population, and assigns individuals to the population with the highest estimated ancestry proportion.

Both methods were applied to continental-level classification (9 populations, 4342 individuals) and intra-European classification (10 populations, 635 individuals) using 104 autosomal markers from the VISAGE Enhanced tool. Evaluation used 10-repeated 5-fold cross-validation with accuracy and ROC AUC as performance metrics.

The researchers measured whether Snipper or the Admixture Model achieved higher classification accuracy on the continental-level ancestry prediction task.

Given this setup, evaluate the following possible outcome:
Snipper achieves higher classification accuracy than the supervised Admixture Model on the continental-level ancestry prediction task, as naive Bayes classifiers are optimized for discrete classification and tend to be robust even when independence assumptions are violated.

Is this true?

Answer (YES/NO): YES